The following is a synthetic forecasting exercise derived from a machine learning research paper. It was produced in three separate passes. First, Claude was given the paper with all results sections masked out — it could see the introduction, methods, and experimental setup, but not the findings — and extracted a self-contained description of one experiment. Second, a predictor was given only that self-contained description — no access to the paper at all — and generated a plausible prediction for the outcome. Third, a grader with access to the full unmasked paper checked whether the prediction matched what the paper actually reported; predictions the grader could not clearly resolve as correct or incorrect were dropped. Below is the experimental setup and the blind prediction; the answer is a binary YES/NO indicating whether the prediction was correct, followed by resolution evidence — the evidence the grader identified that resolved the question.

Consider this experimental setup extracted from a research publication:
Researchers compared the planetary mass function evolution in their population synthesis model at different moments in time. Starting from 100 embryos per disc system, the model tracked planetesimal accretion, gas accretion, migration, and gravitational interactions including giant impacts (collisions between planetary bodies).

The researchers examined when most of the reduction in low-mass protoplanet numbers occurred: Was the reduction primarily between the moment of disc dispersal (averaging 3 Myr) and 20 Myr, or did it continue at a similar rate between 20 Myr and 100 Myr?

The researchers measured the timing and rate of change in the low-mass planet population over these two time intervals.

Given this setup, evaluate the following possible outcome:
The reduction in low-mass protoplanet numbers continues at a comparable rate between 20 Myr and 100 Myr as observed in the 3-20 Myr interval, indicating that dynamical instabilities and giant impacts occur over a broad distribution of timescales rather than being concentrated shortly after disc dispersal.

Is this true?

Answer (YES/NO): NO